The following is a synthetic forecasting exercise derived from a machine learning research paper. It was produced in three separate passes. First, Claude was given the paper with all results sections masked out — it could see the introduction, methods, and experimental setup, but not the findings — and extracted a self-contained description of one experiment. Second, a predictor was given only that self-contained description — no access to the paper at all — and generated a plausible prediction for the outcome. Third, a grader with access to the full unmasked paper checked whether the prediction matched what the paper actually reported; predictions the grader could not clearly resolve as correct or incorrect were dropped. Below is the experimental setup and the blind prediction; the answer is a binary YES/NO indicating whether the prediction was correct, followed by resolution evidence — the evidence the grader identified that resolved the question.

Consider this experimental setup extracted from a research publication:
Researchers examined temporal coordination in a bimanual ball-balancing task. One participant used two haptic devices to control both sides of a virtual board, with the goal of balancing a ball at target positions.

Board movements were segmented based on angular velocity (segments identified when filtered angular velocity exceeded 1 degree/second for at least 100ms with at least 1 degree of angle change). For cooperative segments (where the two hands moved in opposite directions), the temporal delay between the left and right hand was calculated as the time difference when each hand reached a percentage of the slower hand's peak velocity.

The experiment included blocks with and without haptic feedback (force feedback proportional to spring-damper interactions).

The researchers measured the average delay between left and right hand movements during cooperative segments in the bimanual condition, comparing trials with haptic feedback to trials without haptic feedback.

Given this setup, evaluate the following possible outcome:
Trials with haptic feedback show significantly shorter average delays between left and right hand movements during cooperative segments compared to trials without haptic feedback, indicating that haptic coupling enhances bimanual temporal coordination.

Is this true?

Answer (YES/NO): NO